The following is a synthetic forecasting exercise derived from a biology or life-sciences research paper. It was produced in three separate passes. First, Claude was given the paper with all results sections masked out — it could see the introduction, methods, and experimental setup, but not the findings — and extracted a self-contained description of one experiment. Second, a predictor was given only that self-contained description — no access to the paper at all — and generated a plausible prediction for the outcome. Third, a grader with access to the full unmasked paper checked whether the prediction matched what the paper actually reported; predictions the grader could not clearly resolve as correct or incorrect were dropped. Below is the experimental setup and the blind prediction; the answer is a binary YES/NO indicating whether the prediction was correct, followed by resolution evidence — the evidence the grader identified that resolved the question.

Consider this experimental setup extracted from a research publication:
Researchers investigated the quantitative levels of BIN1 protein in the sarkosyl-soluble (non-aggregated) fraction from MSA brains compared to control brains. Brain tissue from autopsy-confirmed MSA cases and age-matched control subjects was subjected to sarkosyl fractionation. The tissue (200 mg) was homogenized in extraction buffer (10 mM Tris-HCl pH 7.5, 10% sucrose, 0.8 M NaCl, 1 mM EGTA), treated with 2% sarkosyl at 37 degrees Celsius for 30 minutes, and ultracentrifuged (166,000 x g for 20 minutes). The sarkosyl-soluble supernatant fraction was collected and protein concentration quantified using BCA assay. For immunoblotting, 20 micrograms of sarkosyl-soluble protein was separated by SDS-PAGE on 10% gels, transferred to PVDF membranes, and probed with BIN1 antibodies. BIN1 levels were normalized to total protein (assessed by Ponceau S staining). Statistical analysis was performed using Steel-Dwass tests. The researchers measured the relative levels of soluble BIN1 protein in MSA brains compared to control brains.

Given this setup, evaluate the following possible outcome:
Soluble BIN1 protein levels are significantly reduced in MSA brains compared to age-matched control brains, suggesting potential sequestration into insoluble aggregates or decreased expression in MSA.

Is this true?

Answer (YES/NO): NO